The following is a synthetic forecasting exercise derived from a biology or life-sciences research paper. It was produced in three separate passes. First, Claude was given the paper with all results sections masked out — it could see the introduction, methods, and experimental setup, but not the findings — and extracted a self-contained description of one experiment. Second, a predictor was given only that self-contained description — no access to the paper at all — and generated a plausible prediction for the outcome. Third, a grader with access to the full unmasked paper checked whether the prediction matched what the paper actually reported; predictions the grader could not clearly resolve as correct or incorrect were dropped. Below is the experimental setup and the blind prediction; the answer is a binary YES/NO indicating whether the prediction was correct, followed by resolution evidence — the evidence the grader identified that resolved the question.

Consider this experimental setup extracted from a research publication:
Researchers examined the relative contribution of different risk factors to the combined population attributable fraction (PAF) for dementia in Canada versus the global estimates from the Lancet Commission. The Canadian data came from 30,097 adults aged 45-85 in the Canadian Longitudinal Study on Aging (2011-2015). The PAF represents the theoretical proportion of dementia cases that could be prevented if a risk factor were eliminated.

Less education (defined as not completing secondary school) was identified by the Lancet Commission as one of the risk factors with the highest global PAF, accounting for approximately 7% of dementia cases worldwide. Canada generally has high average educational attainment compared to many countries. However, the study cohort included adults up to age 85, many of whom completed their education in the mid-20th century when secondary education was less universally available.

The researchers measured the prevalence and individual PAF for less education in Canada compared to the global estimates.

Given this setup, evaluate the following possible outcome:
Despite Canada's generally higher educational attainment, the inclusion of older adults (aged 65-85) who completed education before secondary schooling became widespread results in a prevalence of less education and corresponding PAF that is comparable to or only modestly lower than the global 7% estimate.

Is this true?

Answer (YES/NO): NO